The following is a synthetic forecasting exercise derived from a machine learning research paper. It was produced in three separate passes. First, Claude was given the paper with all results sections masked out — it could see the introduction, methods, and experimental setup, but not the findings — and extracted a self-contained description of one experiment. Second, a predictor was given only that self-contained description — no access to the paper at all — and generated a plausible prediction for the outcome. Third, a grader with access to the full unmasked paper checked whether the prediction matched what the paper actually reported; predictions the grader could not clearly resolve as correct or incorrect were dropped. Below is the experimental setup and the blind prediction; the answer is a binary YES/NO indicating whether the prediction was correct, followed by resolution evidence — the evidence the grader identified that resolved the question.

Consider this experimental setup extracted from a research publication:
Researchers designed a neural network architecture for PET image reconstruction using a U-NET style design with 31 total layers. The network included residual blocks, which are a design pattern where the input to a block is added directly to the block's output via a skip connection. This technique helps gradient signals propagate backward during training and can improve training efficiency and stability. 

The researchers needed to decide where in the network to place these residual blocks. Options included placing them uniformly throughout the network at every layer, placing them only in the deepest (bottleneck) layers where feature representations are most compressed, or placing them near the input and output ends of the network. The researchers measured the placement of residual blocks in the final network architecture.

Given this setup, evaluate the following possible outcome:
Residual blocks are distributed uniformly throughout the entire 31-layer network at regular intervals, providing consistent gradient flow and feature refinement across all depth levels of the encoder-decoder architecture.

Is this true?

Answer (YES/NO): NO